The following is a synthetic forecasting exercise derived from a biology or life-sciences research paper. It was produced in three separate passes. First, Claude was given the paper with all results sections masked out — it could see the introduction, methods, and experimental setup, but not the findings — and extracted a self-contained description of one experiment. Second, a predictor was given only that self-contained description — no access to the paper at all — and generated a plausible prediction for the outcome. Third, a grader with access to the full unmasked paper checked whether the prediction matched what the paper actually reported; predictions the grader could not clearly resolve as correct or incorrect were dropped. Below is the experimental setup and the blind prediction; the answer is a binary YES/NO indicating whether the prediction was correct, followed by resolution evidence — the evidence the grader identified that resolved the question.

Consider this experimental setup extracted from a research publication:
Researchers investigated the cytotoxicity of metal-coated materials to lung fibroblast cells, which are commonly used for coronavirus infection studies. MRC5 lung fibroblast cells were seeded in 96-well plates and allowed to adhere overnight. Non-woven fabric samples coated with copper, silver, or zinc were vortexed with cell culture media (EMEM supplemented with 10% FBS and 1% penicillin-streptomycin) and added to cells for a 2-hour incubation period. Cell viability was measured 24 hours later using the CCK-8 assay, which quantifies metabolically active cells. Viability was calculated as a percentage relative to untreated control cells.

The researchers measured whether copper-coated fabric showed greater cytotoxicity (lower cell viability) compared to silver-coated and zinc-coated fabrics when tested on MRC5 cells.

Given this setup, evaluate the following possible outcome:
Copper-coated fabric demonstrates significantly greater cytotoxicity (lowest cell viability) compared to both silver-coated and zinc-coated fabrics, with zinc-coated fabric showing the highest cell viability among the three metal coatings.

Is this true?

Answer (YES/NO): NO